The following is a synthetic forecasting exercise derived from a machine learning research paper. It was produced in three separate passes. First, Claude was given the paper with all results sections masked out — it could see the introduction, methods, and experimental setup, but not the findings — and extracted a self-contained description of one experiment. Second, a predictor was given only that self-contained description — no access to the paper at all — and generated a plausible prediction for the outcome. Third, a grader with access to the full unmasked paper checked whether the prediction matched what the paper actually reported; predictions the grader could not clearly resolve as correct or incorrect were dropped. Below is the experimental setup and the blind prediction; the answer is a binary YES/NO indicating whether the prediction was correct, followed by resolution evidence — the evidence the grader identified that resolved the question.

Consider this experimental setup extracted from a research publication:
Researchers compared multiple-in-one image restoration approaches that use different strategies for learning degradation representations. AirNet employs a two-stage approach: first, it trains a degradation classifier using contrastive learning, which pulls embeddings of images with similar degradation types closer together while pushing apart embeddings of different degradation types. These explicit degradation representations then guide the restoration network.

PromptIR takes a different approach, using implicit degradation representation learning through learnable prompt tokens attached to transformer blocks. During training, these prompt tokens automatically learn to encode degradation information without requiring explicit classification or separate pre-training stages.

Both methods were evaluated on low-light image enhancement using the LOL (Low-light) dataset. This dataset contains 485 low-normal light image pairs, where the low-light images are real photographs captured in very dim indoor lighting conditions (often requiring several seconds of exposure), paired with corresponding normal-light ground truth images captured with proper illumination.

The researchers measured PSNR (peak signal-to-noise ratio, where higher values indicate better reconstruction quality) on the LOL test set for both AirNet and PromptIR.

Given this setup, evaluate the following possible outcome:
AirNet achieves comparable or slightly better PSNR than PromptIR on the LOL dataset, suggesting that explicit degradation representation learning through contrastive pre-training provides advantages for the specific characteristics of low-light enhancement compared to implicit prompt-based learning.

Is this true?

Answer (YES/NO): NO